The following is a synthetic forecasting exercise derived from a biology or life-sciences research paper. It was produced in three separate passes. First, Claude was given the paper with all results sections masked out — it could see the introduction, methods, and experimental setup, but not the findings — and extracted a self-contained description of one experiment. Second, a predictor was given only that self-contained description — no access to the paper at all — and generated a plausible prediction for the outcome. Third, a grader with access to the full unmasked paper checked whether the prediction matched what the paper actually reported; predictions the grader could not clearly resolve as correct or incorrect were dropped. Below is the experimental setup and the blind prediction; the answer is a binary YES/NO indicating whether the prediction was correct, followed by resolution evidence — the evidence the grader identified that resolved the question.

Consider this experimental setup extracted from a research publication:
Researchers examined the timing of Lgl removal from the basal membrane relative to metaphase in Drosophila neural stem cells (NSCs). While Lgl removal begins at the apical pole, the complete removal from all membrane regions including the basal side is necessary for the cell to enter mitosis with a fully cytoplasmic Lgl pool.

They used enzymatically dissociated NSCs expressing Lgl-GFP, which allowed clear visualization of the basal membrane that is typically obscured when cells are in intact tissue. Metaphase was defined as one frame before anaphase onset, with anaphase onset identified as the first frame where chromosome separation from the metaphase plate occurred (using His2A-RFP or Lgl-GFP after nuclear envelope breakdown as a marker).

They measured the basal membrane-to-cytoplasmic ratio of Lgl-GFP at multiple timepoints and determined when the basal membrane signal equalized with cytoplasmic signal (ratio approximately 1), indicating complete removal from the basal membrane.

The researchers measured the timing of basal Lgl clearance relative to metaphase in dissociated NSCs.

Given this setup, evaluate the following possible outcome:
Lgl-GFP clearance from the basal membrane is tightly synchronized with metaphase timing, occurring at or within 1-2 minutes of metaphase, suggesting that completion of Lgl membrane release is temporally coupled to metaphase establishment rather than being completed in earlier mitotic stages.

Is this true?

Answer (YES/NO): NO